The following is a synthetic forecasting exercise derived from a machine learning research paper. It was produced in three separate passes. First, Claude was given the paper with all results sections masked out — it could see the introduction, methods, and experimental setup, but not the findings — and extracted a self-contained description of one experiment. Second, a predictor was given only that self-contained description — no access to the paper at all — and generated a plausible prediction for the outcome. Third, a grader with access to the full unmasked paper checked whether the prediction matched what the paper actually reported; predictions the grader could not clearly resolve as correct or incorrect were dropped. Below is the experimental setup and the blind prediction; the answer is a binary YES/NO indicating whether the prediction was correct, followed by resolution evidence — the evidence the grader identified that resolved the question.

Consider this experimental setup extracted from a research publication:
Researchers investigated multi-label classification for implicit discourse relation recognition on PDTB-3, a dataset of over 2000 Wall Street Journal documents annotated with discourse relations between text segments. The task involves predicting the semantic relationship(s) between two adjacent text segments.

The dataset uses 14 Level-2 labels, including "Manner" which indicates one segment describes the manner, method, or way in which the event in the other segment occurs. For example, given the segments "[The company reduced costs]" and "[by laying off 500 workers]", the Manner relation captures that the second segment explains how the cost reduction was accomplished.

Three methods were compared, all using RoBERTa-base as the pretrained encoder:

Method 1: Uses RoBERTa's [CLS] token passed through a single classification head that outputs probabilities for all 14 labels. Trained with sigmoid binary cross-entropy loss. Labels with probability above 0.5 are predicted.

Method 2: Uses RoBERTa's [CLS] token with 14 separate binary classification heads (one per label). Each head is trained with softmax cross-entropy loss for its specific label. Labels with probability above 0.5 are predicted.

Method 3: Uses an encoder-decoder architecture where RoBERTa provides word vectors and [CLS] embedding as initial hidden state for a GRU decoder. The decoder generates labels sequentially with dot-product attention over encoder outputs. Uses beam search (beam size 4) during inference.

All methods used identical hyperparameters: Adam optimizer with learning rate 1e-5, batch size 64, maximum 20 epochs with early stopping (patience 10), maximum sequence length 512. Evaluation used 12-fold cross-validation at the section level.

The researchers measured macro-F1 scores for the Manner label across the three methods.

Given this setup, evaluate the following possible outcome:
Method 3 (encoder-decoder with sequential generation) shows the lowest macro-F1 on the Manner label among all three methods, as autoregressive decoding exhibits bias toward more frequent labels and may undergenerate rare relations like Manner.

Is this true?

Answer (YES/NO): YES